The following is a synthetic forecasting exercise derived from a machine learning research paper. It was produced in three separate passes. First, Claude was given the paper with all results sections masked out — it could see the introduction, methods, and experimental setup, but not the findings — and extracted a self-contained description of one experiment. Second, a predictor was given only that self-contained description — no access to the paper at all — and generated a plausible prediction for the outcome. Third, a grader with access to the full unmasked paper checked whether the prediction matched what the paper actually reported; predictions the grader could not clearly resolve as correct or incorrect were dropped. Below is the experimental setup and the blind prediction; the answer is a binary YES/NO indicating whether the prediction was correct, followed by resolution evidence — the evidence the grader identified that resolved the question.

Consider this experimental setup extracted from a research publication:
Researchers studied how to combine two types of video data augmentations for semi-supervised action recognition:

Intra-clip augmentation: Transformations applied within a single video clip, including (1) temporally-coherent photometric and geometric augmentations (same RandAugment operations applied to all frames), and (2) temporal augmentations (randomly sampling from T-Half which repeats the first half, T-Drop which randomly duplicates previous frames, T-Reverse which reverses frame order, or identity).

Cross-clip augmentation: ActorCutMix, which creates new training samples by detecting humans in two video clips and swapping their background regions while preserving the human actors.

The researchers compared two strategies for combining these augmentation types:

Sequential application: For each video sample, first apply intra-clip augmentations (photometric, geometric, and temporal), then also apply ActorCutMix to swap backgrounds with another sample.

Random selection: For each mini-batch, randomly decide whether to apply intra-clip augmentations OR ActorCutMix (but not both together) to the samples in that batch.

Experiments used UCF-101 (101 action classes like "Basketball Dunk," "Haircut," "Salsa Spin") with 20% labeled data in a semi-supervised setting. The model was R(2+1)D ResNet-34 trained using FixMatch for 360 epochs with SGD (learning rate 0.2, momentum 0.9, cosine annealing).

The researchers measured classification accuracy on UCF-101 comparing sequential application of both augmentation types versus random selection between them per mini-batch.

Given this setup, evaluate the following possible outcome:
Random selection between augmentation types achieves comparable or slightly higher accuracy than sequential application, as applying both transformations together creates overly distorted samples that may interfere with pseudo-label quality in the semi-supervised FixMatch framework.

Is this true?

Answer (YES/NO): YES